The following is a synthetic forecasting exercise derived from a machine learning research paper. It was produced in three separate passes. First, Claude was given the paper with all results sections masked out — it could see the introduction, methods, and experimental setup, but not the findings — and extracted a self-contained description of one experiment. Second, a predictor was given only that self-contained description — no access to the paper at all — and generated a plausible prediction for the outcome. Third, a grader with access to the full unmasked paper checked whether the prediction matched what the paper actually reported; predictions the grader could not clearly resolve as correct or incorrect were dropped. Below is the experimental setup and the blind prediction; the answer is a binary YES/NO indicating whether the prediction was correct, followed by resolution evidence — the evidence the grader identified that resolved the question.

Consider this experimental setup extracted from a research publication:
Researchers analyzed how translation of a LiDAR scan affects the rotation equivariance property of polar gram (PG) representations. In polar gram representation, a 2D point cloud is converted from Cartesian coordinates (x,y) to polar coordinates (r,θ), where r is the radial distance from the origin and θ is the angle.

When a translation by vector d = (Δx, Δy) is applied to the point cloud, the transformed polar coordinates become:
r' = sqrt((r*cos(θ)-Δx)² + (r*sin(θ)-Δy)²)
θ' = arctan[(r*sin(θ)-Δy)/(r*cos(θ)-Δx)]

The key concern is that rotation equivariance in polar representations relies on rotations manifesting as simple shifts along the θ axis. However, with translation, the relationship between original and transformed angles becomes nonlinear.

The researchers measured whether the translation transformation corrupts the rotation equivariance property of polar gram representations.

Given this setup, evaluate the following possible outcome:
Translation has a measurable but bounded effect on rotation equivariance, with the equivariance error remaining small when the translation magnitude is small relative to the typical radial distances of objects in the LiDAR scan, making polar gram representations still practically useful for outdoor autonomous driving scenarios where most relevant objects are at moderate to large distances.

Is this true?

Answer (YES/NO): NO